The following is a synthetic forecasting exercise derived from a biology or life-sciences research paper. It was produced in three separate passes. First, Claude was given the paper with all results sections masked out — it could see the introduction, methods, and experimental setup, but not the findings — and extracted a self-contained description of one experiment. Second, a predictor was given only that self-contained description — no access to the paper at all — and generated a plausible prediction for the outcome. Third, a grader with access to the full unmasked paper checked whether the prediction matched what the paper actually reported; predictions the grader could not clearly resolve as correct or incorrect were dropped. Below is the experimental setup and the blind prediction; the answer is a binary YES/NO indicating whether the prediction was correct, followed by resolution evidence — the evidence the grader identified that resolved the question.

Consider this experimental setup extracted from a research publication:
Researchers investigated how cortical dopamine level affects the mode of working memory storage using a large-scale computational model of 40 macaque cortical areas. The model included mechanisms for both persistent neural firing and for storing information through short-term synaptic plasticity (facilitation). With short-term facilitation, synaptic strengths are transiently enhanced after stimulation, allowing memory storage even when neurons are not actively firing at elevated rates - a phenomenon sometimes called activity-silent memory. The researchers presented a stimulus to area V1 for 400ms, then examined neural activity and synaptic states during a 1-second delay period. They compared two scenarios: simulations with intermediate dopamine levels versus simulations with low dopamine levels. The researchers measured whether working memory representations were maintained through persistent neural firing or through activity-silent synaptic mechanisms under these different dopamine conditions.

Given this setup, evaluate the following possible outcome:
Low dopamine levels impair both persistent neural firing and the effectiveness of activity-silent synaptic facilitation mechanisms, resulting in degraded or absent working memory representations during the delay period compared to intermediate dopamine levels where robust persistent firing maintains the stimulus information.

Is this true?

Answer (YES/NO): NO